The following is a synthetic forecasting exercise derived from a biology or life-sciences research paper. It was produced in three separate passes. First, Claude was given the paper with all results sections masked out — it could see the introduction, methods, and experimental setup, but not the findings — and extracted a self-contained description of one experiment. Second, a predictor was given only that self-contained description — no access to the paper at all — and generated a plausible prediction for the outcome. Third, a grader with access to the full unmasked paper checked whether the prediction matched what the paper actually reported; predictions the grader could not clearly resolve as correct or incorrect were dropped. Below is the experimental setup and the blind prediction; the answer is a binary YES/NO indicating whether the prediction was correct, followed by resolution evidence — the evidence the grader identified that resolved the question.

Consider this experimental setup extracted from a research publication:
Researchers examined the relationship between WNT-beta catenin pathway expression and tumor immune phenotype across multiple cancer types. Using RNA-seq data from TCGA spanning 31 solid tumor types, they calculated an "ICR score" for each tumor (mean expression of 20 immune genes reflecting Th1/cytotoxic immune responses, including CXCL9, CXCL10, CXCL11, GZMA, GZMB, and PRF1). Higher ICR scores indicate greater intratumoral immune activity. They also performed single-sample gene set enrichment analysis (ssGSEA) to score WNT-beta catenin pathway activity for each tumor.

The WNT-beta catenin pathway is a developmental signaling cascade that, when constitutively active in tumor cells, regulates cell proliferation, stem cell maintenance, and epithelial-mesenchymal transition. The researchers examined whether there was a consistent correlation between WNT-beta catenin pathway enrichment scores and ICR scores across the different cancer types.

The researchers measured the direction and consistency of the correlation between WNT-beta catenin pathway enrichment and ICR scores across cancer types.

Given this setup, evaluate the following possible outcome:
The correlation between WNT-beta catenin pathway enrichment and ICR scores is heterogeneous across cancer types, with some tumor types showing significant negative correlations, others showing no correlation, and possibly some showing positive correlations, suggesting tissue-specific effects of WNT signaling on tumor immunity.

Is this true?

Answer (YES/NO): NO